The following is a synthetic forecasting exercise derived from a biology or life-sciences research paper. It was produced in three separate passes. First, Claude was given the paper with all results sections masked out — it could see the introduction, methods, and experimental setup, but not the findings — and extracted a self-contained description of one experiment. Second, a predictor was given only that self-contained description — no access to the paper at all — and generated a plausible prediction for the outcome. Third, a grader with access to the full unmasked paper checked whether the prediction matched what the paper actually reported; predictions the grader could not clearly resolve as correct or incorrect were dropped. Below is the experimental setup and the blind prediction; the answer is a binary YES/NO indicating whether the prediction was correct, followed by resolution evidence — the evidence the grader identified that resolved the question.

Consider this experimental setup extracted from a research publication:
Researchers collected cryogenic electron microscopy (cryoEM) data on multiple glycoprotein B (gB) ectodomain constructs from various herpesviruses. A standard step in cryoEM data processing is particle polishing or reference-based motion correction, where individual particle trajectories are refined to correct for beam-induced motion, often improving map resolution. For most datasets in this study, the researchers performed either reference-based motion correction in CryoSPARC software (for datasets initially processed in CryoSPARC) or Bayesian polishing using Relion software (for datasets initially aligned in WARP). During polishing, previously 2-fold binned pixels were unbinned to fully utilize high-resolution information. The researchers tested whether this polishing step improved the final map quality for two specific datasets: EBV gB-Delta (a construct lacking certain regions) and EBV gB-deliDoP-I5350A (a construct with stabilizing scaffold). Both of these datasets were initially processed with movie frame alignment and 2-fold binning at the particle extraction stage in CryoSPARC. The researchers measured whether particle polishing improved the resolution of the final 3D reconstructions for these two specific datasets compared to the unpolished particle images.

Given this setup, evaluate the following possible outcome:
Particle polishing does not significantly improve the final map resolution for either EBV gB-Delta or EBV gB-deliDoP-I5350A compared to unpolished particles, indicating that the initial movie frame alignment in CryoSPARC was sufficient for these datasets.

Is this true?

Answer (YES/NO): YES